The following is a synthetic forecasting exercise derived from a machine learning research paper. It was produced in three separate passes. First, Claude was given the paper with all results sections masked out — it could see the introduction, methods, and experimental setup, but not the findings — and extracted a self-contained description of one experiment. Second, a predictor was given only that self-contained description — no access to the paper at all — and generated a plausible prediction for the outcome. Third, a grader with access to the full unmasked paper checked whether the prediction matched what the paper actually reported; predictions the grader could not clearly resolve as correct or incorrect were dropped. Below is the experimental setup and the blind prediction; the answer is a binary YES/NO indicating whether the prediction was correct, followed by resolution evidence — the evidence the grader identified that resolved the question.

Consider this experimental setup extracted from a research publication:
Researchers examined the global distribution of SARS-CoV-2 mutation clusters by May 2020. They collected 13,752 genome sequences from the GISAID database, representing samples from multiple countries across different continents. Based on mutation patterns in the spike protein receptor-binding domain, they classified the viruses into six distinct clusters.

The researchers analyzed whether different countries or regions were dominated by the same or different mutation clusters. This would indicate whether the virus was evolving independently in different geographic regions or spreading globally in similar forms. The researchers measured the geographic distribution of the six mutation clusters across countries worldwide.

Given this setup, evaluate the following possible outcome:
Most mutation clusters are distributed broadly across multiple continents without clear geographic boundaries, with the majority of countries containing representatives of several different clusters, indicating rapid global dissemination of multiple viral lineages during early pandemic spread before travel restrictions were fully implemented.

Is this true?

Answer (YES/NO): YES